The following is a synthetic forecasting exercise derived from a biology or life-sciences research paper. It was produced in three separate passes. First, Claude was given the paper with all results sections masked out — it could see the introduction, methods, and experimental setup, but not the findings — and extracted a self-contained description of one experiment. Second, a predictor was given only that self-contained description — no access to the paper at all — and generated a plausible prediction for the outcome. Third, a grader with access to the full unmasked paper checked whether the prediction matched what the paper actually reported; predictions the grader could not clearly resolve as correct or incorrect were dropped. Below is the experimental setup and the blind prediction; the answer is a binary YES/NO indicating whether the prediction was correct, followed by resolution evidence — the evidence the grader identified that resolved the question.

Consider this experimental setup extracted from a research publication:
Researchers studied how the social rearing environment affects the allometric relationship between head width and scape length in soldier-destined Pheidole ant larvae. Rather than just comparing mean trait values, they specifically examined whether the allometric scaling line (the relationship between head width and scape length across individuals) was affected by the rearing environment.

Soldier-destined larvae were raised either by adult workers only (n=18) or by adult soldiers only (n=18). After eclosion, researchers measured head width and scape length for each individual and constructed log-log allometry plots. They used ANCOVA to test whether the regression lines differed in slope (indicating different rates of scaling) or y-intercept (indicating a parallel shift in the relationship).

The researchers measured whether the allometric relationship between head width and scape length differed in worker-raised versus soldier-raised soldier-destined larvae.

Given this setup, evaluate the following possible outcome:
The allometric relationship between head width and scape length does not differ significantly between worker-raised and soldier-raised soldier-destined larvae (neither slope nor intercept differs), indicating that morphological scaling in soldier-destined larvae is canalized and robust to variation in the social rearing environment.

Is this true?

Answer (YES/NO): NO